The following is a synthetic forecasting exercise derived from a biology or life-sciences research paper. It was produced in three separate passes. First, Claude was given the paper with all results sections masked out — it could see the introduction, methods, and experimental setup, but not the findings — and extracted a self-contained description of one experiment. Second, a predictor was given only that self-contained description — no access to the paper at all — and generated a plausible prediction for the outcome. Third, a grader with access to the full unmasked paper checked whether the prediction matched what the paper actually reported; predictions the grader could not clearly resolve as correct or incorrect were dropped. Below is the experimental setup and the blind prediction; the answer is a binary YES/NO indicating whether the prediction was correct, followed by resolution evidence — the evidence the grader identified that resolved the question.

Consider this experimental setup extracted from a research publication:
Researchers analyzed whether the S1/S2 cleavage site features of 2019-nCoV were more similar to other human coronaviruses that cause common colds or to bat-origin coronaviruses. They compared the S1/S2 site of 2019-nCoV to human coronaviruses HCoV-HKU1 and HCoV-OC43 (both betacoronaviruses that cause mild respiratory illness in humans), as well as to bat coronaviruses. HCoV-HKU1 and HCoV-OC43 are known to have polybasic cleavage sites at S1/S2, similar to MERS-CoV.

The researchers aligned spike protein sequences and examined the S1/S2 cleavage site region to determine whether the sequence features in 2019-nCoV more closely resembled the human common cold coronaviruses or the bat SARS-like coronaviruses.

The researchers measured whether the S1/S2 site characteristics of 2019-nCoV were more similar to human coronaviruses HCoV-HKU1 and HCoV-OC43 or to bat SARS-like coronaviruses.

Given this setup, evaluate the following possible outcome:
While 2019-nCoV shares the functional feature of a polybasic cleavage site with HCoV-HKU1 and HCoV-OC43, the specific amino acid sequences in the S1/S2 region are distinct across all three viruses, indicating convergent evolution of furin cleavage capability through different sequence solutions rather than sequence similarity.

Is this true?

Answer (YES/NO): YES